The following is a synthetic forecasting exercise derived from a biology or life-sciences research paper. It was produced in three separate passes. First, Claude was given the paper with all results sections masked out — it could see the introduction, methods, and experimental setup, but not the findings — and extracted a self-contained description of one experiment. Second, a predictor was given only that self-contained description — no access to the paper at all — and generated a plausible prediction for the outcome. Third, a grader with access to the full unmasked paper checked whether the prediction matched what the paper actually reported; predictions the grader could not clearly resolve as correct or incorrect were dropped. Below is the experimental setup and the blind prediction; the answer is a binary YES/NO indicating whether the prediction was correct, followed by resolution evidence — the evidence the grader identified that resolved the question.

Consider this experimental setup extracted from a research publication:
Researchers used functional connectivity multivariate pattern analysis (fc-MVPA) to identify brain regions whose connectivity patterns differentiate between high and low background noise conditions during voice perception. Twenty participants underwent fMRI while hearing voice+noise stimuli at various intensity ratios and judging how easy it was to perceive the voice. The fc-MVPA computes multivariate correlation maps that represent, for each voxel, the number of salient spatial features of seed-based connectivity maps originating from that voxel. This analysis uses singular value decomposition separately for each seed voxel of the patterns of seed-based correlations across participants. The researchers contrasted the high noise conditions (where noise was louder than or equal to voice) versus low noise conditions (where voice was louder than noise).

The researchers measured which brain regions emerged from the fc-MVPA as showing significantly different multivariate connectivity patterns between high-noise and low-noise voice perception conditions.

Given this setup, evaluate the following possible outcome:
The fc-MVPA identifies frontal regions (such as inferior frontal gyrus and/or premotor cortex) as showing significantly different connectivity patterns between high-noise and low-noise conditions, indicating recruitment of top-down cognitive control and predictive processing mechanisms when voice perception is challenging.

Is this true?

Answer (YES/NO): NO